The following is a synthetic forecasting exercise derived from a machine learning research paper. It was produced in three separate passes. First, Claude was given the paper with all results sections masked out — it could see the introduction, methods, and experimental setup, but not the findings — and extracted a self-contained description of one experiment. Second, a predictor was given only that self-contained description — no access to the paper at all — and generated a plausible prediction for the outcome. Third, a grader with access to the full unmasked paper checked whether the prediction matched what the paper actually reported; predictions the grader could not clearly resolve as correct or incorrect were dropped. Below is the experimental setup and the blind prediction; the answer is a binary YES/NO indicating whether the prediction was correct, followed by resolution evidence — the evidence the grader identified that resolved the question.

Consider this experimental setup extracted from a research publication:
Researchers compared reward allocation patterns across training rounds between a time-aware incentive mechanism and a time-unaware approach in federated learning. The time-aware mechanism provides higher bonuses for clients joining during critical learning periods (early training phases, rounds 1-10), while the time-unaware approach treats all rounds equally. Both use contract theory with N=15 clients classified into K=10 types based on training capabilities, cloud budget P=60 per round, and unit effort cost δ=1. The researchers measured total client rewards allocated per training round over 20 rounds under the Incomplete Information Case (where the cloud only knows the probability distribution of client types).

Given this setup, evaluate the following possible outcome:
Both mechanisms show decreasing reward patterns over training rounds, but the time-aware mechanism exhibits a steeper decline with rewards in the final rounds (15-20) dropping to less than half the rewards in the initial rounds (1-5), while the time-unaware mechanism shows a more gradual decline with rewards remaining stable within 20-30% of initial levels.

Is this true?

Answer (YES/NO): NO